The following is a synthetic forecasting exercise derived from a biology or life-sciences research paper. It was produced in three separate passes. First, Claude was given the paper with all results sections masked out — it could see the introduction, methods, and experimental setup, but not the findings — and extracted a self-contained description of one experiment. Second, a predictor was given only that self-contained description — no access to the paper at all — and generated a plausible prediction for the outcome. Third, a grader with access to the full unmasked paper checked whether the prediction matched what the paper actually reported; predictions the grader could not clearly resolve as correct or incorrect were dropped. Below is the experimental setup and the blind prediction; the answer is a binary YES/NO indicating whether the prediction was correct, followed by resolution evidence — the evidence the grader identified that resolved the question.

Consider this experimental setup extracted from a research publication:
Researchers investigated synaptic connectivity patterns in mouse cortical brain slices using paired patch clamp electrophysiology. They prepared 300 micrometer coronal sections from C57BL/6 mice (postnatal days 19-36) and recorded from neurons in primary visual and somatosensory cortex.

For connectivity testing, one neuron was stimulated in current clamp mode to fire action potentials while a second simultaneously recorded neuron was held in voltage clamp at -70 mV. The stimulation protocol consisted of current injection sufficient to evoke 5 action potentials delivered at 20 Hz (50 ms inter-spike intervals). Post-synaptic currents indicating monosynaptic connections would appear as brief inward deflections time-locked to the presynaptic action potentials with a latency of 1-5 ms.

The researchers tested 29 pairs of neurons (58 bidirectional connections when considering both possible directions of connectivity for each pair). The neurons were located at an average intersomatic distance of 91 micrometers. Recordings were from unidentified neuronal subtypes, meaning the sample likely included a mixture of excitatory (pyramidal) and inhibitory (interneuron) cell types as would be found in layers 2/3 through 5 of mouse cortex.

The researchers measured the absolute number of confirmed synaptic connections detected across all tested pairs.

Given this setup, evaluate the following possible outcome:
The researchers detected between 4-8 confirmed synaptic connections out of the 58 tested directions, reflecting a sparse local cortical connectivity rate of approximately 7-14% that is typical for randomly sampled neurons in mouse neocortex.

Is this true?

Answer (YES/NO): NO